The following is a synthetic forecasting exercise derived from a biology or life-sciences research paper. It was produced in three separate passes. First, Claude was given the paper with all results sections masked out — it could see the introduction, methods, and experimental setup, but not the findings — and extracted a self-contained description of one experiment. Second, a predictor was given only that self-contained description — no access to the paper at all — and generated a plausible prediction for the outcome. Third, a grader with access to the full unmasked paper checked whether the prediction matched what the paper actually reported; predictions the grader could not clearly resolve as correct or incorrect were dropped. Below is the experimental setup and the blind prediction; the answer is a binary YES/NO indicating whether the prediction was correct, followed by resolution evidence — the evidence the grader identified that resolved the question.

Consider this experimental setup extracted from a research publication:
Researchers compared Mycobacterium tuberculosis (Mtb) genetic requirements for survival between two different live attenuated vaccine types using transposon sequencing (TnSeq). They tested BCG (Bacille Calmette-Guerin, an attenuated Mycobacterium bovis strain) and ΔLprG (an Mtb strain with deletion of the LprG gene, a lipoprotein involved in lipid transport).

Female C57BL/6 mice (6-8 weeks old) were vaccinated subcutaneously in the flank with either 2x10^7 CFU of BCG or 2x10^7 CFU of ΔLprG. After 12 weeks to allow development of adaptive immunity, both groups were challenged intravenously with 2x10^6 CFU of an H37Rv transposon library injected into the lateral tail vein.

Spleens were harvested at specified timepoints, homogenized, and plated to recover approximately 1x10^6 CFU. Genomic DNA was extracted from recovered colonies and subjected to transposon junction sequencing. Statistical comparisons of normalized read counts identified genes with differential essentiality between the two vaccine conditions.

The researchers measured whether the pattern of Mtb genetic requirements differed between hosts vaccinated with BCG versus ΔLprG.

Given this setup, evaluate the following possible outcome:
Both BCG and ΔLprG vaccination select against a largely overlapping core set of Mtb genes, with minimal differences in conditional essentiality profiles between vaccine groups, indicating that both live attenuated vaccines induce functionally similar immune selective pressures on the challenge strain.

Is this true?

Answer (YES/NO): NO